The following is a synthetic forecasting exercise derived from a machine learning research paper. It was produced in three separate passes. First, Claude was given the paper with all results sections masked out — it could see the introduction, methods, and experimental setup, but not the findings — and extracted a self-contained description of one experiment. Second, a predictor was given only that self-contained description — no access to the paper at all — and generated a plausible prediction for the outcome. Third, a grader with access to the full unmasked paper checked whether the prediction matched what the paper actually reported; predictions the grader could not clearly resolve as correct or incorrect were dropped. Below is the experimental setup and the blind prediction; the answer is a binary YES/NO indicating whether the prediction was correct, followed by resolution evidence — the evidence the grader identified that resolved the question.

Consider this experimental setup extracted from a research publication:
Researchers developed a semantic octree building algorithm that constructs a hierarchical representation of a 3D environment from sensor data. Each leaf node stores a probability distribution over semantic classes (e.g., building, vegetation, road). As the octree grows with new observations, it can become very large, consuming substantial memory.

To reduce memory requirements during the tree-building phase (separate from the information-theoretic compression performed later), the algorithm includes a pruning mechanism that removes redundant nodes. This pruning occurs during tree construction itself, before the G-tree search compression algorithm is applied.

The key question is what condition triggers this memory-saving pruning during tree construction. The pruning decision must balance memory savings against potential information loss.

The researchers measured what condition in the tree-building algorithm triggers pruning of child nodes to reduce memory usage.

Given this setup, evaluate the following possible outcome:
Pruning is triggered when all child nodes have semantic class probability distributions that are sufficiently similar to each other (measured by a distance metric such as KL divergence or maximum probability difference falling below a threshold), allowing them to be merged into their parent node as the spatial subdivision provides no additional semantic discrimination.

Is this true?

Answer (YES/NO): NO